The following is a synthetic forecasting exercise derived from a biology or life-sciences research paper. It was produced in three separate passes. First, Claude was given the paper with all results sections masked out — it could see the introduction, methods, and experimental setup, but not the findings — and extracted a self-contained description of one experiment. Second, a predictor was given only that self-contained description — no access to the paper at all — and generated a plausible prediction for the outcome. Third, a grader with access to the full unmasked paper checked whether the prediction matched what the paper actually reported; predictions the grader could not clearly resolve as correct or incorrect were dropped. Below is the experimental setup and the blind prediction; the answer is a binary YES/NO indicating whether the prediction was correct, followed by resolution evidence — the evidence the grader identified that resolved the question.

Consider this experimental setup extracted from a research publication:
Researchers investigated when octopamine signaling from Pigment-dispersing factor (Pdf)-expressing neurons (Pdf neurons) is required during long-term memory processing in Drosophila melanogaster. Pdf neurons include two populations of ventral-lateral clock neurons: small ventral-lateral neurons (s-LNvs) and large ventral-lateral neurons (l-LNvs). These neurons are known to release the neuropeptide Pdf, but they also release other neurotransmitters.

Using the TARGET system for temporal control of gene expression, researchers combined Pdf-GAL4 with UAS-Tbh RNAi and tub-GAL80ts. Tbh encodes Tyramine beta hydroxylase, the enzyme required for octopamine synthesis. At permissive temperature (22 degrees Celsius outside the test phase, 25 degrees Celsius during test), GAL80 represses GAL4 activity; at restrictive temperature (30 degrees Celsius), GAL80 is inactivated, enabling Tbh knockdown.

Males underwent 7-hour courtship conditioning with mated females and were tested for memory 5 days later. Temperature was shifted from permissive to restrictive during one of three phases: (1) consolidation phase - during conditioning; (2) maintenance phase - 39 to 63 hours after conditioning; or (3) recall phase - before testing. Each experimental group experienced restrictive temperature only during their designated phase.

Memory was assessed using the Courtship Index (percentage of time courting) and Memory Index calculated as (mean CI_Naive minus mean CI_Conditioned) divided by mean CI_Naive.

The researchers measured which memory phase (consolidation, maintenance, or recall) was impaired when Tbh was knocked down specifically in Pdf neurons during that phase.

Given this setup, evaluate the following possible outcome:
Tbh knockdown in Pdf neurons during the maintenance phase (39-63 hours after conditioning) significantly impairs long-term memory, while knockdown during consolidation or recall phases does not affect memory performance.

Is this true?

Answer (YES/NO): NO